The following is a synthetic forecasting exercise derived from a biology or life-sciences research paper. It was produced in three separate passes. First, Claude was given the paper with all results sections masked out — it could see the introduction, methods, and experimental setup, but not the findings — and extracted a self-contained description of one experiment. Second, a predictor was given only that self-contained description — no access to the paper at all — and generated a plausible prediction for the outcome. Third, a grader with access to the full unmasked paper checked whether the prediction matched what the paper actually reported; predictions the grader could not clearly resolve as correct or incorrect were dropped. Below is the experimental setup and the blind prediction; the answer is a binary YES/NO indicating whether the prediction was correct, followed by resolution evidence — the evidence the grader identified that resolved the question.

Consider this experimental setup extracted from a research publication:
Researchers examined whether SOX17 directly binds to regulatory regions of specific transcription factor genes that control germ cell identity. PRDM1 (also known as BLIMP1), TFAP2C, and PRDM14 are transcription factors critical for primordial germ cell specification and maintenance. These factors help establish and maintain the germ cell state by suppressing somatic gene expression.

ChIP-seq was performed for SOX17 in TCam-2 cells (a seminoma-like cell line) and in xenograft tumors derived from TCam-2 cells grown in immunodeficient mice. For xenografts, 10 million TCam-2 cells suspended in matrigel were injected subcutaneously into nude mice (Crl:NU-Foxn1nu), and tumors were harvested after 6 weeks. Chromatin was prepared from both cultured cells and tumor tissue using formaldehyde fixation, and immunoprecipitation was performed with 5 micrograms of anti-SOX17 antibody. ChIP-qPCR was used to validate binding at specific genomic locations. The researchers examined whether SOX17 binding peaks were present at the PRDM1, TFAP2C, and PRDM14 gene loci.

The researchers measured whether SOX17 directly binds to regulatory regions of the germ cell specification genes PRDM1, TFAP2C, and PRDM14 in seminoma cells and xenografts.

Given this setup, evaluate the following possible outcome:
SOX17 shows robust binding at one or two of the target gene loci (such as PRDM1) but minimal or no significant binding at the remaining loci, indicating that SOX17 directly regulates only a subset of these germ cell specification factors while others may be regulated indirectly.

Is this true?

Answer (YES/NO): NO